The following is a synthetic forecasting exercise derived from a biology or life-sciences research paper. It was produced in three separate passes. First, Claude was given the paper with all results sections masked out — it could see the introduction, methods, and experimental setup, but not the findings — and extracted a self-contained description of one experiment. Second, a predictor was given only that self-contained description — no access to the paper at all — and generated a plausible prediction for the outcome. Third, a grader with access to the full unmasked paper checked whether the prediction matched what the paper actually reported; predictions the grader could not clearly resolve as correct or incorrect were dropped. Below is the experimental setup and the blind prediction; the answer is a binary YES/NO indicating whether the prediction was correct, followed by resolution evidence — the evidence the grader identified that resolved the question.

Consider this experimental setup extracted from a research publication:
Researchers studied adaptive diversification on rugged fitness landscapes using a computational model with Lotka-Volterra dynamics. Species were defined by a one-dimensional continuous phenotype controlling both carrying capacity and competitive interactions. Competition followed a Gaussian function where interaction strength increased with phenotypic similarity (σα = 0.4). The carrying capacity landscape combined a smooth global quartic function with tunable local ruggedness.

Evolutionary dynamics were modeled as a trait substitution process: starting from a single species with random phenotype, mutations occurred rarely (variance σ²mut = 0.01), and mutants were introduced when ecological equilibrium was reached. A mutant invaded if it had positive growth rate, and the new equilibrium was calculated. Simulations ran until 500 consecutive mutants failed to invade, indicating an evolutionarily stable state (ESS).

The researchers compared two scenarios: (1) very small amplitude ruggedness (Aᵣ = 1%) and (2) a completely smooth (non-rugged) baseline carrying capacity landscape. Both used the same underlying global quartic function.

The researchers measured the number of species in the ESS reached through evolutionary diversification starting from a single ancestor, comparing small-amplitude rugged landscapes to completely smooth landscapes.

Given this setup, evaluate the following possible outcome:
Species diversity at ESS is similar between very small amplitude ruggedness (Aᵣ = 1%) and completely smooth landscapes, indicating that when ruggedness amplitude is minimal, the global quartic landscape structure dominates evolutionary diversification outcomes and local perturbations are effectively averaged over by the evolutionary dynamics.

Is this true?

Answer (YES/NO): NO